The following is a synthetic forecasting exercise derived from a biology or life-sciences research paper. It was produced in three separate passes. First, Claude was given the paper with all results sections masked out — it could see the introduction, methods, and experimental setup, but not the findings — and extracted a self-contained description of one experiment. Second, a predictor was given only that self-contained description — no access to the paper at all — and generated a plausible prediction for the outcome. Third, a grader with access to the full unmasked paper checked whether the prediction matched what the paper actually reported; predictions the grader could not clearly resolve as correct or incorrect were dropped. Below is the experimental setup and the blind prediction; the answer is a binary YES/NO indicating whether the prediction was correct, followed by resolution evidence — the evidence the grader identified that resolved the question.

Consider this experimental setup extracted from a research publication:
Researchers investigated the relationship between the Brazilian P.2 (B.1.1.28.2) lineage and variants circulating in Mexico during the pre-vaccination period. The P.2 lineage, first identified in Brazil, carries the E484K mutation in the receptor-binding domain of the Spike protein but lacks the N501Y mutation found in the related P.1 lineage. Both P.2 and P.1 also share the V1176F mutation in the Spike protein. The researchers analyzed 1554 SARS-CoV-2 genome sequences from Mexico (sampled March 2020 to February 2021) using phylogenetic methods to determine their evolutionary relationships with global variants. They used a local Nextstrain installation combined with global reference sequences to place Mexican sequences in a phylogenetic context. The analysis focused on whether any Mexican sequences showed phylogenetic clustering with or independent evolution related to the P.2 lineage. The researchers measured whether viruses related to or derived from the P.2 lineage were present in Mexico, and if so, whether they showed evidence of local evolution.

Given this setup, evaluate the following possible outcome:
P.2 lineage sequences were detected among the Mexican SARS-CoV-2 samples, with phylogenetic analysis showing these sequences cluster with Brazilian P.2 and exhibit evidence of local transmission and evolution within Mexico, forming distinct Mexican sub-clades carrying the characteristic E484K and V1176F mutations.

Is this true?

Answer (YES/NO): YES